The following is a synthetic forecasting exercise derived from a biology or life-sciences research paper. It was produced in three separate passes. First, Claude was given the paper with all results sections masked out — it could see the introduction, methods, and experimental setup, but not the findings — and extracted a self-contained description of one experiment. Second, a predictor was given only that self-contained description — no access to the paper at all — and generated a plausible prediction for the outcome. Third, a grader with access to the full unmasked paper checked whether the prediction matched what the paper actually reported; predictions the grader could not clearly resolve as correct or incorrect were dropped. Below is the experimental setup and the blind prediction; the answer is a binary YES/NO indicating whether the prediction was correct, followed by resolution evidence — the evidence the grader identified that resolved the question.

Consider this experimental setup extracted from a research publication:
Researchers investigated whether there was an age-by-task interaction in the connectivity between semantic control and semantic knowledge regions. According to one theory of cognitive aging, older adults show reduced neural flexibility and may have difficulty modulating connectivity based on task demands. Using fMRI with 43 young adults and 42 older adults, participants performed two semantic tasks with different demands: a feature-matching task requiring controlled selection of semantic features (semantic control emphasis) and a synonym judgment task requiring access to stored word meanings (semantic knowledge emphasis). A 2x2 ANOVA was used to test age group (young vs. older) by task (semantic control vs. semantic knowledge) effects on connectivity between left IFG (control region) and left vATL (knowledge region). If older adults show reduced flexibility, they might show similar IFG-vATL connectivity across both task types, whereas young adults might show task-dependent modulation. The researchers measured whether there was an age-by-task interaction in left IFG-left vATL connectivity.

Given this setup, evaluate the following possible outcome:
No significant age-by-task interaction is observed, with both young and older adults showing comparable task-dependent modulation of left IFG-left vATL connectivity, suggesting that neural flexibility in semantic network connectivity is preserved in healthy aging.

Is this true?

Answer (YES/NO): NO